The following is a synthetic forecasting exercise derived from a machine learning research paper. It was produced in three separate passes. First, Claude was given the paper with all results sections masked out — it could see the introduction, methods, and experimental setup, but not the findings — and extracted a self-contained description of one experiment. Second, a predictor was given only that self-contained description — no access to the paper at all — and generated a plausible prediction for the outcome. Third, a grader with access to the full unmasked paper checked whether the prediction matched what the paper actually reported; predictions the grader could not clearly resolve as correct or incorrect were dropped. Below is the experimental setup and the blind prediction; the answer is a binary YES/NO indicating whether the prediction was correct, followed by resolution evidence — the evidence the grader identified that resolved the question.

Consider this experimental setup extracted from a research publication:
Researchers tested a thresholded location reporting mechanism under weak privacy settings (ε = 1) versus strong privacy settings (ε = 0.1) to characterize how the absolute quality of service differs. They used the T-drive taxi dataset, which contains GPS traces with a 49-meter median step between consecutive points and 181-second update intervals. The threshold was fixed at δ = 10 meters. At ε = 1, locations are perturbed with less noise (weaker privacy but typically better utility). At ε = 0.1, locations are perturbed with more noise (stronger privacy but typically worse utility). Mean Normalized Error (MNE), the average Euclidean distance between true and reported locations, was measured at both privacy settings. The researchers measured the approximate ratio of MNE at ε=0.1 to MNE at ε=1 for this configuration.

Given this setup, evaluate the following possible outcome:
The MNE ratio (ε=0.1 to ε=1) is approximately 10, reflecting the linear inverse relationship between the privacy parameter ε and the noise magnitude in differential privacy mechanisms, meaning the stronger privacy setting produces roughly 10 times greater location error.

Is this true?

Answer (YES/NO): NO